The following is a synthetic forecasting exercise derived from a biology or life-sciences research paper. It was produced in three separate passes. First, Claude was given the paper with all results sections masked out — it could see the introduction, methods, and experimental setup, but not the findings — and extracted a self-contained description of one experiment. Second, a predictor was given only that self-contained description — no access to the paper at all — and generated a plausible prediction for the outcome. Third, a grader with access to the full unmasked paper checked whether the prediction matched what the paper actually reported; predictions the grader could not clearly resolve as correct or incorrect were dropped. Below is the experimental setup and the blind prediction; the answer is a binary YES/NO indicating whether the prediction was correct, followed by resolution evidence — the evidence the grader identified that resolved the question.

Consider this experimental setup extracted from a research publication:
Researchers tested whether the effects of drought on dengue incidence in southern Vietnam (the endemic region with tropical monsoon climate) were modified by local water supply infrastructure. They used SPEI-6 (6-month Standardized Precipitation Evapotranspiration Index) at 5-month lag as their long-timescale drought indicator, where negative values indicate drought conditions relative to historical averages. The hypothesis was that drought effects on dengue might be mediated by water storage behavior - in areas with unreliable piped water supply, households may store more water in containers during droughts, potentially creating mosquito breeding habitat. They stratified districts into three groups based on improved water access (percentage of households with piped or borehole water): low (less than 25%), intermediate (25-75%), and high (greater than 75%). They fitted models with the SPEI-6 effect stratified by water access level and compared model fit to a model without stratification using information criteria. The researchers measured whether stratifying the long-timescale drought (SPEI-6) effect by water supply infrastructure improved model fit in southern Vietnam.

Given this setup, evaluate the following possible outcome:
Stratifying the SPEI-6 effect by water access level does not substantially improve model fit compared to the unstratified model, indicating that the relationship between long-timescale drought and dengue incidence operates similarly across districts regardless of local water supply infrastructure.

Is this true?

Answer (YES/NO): NO